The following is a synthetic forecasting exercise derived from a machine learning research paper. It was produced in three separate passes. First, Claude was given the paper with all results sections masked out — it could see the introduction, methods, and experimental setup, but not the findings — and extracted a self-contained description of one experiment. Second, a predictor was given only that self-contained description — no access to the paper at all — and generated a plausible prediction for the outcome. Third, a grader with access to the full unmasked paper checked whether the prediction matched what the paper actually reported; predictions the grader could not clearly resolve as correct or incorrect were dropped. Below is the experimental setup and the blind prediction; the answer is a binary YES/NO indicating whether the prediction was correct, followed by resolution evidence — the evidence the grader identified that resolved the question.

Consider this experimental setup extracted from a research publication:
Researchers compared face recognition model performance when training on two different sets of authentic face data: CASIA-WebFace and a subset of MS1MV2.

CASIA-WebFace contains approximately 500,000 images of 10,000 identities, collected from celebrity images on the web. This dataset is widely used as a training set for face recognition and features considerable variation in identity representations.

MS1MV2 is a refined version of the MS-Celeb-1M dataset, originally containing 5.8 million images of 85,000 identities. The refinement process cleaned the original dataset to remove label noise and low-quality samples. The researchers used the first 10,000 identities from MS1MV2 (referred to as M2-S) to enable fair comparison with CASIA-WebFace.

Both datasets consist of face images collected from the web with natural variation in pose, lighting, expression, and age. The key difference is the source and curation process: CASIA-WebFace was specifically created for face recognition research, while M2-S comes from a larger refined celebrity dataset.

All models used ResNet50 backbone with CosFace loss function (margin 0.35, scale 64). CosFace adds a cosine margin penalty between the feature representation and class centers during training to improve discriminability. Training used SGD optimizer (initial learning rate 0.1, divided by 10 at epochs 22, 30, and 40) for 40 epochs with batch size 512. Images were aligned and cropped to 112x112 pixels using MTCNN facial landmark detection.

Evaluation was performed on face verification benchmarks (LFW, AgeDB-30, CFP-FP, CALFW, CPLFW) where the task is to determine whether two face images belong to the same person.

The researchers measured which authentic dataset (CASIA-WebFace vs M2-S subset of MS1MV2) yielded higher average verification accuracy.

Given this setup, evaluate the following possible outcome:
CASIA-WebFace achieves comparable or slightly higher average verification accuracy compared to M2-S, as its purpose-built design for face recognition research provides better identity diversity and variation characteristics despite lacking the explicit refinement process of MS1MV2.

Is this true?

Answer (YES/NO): NO